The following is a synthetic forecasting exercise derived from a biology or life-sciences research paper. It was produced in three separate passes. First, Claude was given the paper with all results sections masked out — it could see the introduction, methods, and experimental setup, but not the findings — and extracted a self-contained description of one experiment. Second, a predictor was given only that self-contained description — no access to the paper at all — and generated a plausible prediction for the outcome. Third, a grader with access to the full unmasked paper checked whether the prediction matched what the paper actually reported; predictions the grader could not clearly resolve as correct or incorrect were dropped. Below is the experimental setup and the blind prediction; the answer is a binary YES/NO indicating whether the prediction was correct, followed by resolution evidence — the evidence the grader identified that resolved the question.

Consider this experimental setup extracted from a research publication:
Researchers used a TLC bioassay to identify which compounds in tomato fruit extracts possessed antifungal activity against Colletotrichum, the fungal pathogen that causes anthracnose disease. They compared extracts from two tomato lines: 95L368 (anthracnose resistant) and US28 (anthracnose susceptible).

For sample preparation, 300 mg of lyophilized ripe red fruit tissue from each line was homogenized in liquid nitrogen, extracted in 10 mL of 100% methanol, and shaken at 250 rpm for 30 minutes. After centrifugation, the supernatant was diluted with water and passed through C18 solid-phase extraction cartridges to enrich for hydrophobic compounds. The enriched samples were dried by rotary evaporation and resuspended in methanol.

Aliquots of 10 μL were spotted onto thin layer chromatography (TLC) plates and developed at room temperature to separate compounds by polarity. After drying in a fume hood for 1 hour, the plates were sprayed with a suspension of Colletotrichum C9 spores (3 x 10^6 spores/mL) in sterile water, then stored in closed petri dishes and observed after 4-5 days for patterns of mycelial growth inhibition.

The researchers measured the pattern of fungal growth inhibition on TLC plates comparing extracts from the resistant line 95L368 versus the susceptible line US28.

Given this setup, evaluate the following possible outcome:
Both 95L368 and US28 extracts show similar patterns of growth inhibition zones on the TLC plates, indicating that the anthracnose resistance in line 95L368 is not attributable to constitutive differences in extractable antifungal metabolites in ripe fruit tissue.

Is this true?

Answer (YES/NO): NO